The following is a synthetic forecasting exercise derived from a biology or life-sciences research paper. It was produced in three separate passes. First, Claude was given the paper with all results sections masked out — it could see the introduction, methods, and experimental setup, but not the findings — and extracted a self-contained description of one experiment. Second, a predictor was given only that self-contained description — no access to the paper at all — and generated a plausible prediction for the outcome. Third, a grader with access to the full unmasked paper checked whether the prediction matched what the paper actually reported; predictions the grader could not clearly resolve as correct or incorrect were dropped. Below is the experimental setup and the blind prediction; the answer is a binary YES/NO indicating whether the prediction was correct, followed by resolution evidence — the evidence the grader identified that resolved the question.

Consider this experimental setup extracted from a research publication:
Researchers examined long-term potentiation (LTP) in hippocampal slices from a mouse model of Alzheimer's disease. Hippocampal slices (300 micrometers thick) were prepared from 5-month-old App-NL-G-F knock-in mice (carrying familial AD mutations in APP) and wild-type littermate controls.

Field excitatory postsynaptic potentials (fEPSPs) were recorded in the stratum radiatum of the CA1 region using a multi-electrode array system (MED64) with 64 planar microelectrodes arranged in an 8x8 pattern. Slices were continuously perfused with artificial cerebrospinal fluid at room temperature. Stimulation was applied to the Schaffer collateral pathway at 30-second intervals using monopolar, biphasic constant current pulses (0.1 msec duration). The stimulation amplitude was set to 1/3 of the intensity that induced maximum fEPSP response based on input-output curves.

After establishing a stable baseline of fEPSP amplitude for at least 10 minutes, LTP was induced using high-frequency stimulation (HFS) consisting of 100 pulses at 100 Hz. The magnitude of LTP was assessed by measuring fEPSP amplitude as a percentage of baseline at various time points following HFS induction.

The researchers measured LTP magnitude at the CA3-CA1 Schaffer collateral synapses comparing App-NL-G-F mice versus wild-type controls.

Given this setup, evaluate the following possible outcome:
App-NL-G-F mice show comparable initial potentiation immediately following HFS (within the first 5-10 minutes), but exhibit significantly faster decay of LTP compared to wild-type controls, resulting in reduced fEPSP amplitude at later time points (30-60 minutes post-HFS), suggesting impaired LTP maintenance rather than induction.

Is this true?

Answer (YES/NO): NO